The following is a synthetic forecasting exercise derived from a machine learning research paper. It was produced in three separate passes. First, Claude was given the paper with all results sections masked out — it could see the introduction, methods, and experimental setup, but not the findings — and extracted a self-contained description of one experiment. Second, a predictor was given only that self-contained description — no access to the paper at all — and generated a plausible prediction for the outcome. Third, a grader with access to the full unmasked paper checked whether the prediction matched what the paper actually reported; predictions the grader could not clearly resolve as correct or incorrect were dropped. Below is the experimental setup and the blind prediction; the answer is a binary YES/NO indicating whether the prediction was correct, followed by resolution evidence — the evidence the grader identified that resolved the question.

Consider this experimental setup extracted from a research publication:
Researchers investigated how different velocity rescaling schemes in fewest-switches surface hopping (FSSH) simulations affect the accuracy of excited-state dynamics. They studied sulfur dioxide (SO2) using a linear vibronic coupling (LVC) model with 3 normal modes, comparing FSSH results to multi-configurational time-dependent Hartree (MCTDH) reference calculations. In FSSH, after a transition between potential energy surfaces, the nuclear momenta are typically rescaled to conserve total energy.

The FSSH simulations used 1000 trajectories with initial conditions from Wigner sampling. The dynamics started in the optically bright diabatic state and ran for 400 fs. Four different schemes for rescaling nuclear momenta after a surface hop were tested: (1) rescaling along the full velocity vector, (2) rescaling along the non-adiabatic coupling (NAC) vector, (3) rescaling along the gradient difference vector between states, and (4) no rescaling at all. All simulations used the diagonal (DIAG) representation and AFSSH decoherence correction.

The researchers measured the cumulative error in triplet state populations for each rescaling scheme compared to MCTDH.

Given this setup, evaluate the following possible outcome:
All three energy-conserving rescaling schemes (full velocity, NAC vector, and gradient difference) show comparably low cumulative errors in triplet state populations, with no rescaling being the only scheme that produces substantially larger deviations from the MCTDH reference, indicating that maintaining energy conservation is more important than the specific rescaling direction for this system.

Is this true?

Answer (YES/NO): NO